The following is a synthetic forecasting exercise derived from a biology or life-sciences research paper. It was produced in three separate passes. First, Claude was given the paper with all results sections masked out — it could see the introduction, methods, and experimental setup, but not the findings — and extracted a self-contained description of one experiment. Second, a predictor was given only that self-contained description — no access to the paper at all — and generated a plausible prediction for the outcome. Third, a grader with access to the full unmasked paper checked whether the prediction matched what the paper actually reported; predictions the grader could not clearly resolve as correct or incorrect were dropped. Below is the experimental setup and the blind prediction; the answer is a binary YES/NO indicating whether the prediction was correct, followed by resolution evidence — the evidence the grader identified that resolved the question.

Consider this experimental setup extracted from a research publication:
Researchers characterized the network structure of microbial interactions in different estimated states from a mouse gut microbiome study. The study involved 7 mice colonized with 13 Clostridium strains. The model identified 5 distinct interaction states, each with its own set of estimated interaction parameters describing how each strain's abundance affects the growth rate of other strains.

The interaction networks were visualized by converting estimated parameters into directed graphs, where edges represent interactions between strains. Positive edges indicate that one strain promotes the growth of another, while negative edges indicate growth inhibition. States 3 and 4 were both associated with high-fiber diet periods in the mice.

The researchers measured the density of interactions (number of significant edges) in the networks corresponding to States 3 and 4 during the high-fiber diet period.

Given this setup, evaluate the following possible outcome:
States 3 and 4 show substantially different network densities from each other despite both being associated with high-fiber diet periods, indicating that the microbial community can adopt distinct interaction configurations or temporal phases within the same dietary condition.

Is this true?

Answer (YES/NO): YES